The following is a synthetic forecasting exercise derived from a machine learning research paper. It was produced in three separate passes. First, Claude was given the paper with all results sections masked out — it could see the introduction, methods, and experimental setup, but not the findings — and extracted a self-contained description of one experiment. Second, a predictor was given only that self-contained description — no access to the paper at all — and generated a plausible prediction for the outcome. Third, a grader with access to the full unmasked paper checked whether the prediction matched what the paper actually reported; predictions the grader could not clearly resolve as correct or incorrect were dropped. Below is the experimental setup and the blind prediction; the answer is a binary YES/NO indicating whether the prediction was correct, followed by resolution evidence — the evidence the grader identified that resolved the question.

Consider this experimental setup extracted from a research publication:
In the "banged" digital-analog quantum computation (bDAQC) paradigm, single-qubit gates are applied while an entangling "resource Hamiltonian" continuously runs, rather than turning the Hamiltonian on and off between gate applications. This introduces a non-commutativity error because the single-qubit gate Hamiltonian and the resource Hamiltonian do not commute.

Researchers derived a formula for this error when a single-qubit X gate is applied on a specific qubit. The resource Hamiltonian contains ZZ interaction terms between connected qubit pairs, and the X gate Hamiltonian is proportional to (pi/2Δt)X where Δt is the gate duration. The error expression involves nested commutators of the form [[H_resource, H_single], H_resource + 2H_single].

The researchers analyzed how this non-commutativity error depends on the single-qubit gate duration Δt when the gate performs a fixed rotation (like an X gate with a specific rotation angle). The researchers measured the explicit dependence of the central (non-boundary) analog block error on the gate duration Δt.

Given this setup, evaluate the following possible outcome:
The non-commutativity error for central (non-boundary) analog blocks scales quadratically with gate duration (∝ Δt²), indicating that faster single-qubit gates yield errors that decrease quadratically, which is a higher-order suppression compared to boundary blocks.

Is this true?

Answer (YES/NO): NO